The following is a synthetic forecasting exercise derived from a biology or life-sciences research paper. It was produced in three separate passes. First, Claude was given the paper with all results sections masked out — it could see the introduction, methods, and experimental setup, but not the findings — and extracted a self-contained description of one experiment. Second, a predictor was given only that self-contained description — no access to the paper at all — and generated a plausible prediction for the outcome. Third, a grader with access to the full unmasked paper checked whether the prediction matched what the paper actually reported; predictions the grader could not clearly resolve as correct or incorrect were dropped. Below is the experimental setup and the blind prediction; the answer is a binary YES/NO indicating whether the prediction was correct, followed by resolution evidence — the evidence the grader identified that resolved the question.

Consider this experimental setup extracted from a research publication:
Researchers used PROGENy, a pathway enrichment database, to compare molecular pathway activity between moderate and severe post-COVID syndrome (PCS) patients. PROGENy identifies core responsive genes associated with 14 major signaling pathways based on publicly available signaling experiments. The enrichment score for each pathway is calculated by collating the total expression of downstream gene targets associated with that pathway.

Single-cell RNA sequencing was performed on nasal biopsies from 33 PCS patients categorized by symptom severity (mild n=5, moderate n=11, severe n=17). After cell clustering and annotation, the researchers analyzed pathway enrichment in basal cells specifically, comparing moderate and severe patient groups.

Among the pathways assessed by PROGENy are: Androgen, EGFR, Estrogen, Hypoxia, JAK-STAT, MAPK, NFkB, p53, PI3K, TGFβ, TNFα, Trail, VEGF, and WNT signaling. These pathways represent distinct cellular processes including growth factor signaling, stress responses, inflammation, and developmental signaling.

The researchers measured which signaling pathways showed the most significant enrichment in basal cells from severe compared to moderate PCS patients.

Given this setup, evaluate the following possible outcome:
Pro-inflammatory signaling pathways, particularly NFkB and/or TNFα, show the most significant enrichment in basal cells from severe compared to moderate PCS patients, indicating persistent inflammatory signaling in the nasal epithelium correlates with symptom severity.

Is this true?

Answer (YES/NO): YES